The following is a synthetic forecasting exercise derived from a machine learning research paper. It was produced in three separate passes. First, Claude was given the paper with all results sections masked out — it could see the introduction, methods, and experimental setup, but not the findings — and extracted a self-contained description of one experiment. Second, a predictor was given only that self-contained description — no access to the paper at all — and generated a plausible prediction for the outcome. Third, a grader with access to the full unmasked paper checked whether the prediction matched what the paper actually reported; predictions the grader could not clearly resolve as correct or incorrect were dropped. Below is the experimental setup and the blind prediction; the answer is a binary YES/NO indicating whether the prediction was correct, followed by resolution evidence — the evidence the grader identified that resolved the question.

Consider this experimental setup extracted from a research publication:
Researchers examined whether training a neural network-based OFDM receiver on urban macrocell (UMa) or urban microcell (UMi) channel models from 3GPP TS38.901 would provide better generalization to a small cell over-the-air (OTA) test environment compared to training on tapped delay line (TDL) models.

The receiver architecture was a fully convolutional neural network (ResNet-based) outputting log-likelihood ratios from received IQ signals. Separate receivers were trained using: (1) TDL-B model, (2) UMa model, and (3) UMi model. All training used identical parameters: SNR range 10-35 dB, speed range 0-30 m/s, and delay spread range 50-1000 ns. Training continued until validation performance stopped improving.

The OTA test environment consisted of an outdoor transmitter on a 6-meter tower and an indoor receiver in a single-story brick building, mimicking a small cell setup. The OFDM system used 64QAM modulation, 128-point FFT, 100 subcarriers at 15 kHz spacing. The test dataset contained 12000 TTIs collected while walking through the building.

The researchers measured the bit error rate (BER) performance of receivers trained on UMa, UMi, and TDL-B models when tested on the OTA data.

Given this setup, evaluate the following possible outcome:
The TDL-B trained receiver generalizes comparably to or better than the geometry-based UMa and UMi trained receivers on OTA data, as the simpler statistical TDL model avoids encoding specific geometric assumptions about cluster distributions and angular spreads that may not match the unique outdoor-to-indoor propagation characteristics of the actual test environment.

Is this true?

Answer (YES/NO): YES